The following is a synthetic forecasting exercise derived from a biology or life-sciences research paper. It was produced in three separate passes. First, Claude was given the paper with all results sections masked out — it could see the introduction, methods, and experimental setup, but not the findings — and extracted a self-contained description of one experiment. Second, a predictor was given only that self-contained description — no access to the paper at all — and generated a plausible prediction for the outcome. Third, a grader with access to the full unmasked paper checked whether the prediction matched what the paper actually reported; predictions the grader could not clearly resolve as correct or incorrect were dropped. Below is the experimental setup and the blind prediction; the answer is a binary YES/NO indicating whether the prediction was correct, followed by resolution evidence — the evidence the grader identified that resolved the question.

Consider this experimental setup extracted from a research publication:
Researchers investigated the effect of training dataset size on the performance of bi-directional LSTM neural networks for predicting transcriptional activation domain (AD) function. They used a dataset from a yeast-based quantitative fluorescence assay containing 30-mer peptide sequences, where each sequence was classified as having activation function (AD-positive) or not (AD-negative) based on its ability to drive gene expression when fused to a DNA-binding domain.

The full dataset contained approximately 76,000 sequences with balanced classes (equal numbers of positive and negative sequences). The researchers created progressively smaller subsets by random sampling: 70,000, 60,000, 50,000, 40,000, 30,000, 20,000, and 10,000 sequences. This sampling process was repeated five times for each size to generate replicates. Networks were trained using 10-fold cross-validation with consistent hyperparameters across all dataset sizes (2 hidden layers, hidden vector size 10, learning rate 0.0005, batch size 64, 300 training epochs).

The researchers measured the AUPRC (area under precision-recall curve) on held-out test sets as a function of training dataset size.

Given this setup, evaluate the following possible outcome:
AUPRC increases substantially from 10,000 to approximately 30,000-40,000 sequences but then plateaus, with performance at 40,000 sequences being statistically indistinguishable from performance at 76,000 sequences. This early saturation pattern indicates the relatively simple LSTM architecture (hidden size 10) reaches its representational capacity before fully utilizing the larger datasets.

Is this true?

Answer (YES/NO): NO